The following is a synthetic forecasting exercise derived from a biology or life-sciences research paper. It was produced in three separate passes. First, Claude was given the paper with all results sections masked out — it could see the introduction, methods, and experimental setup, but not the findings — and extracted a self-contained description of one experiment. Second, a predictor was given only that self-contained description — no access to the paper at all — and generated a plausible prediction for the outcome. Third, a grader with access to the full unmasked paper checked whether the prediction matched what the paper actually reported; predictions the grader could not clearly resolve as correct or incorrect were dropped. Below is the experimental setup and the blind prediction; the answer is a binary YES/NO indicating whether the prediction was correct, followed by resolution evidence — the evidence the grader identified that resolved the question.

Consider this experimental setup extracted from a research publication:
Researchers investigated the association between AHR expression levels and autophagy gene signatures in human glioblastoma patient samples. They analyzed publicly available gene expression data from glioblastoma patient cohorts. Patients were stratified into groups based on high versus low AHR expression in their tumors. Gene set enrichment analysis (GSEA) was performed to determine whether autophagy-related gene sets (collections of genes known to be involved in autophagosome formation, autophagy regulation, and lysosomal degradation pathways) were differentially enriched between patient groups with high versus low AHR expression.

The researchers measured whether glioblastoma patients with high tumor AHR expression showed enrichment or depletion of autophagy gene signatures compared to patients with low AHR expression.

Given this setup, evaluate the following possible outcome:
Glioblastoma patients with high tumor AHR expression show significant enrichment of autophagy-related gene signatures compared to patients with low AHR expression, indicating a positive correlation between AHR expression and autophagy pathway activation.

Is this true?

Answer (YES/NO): YES